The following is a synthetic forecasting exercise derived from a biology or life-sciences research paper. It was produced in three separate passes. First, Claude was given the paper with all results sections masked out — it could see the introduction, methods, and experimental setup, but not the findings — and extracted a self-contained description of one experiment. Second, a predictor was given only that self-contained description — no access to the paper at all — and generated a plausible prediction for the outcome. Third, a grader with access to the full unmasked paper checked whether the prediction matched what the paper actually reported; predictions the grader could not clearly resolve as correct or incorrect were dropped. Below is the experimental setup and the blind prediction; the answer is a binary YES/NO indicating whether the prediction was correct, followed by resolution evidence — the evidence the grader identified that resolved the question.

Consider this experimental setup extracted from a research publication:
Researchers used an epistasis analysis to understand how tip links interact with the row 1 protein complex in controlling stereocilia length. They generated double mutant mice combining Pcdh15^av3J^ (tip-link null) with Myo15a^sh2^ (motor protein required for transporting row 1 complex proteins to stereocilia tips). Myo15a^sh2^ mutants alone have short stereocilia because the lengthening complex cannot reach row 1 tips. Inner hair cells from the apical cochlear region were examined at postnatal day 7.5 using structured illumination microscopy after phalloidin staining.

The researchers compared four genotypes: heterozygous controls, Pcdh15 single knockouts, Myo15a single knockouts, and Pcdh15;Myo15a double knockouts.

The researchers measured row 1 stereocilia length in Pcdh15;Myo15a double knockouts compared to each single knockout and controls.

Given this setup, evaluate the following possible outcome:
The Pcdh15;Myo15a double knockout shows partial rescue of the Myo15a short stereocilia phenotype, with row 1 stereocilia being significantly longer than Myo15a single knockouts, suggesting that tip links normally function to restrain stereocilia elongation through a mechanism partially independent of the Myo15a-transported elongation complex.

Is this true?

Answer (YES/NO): NO